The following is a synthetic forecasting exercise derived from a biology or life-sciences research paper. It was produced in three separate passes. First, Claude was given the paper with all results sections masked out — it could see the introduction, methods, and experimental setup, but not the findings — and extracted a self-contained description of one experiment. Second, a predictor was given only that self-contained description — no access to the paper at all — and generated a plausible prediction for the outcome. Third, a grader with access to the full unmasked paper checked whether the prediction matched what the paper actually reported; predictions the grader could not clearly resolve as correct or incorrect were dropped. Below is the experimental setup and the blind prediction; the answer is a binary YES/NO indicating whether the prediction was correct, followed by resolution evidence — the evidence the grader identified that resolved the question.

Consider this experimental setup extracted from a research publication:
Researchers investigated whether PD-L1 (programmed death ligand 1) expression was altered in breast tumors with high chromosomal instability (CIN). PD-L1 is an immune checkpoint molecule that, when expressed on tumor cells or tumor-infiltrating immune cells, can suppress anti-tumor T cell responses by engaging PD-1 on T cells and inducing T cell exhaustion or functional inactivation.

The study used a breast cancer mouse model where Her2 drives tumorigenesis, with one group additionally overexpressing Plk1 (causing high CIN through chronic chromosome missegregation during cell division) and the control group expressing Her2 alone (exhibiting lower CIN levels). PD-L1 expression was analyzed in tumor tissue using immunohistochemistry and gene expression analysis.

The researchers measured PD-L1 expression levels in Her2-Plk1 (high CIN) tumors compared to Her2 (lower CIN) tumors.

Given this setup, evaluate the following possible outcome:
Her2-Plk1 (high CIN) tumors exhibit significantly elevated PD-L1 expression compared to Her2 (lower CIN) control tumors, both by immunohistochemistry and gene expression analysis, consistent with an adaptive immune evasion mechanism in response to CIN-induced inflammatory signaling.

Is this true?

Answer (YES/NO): NO